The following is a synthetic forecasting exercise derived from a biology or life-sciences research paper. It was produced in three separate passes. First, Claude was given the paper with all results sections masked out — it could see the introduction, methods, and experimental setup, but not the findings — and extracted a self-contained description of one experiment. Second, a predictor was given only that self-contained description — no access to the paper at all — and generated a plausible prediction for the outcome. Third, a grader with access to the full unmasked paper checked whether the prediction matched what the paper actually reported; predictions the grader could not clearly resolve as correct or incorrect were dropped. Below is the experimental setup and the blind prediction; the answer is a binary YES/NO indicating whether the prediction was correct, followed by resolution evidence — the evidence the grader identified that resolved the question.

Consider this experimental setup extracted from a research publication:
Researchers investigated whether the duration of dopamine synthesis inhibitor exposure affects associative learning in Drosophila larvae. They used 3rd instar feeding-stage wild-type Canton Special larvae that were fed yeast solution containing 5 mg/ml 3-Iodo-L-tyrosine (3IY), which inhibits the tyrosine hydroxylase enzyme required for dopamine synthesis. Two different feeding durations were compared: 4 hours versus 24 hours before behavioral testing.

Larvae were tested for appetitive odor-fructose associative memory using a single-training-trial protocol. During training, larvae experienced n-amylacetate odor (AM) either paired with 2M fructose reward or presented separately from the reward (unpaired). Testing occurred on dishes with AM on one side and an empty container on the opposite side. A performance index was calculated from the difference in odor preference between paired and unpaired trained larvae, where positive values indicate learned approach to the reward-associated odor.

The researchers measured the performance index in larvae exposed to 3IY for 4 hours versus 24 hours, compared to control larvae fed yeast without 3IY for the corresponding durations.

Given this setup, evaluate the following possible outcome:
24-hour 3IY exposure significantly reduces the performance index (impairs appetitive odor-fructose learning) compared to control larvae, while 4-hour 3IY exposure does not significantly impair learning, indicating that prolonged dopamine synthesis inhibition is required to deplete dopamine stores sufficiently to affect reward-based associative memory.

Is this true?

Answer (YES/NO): NO